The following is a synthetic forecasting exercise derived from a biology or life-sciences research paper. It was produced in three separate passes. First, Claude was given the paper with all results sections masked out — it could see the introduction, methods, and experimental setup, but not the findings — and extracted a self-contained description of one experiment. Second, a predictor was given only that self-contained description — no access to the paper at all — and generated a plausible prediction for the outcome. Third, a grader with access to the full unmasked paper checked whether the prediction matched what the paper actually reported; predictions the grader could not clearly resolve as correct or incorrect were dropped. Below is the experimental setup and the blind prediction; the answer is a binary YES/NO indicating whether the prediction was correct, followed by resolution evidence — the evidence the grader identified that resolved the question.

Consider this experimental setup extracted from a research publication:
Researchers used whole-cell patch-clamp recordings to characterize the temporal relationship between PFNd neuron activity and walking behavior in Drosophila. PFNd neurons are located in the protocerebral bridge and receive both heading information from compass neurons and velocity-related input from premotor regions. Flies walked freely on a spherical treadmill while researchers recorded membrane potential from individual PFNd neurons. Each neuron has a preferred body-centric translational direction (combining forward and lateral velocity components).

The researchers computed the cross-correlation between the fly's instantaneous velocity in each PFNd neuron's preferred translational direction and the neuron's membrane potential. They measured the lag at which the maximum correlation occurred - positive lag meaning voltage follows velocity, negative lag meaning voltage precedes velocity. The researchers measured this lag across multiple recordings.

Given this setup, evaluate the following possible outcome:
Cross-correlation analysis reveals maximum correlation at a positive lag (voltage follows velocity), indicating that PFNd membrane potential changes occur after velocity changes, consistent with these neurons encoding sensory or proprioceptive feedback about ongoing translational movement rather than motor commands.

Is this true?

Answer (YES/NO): YES